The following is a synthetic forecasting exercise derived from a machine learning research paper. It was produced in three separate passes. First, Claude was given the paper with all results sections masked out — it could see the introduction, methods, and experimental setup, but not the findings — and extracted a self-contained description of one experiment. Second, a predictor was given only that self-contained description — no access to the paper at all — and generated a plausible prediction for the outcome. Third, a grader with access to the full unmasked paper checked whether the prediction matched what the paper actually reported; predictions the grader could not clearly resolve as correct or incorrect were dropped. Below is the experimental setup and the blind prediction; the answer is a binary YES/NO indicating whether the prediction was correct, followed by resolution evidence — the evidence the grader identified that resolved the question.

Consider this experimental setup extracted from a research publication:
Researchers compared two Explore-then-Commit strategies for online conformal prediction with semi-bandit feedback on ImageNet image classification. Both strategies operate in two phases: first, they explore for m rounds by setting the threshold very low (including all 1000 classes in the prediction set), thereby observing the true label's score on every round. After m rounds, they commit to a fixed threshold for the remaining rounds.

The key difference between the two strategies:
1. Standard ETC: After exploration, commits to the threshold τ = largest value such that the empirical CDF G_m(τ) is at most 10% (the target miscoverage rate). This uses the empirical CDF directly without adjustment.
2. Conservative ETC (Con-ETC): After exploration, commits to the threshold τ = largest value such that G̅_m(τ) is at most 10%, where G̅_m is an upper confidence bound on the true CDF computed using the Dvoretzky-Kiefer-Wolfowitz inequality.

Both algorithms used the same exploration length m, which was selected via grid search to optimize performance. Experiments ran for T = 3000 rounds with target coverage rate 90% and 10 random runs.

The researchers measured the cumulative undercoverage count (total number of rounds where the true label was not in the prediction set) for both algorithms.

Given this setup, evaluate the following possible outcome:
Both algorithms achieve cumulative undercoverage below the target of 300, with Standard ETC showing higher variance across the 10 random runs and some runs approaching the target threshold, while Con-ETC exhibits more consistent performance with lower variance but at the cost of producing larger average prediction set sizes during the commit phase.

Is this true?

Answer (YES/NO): NO